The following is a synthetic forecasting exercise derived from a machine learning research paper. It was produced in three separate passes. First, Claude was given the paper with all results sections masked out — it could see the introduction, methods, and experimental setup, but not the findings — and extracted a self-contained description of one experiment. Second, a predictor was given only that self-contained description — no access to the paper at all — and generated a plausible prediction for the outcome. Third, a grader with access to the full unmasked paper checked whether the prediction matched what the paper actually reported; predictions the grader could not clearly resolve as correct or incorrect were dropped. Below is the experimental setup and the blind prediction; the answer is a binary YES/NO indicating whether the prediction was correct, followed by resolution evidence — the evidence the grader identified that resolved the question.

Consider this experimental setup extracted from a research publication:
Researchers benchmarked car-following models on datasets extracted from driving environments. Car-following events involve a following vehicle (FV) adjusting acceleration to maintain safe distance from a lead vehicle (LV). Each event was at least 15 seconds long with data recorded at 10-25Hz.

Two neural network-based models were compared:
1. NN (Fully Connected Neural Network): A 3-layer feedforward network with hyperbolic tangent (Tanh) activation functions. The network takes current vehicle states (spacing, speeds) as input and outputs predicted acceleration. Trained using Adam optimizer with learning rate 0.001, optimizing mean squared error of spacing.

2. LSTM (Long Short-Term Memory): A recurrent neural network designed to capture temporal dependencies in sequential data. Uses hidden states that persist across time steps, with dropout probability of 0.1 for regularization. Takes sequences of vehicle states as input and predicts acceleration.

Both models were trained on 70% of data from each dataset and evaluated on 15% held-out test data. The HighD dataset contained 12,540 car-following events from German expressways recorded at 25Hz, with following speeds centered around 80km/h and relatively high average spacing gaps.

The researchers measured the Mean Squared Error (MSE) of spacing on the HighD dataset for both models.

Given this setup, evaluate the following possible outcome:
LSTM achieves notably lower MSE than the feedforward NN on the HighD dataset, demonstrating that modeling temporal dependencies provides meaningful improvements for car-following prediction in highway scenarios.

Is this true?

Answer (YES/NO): NO